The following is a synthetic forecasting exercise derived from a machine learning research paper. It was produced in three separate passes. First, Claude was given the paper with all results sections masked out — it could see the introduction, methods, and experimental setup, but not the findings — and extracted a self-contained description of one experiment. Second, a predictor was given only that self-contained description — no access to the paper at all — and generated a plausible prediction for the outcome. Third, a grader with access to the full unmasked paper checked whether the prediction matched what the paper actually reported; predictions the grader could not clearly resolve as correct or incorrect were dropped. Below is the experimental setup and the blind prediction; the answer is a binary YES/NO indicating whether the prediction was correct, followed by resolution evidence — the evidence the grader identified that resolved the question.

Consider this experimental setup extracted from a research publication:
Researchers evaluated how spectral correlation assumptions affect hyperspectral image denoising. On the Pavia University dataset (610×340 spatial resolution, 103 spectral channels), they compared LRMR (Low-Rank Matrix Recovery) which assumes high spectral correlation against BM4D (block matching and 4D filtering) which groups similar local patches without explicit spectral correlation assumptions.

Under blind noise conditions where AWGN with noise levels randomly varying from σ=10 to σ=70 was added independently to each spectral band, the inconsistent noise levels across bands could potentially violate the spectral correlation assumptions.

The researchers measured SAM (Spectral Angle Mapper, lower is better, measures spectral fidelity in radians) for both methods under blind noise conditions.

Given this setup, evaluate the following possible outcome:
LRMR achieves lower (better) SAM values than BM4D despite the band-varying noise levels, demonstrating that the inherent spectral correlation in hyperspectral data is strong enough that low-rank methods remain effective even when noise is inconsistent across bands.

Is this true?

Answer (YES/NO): NO